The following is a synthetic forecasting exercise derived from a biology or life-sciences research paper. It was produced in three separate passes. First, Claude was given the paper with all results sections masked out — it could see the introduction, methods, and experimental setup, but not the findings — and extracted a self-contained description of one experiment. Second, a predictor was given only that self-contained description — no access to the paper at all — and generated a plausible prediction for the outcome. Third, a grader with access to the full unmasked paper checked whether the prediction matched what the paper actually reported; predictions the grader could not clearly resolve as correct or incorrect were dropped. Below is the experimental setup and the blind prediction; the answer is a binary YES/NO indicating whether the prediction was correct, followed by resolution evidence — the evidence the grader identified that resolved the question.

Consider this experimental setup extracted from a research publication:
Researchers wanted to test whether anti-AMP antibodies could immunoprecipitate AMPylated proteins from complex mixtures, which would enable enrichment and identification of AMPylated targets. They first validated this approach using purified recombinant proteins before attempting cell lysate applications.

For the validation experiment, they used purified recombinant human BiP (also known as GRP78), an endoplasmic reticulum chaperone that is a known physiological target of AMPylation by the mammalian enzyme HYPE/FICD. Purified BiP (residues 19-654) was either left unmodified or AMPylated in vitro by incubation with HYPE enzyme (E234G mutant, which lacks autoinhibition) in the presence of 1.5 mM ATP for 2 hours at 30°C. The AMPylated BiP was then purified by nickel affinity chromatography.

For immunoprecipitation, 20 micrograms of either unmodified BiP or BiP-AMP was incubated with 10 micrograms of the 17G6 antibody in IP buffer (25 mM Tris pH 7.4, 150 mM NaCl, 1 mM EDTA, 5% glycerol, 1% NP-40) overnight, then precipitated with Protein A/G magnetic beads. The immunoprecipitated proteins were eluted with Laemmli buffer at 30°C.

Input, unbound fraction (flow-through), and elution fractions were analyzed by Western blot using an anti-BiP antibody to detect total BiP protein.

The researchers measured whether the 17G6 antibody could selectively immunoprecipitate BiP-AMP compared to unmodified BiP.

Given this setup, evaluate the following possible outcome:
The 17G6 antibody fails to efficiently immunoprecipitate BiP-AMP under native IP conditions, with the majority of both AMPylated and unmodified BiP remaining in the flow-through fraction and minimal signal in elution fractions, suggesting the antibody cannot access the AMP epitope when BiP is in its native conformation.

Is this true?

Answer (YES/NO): NO